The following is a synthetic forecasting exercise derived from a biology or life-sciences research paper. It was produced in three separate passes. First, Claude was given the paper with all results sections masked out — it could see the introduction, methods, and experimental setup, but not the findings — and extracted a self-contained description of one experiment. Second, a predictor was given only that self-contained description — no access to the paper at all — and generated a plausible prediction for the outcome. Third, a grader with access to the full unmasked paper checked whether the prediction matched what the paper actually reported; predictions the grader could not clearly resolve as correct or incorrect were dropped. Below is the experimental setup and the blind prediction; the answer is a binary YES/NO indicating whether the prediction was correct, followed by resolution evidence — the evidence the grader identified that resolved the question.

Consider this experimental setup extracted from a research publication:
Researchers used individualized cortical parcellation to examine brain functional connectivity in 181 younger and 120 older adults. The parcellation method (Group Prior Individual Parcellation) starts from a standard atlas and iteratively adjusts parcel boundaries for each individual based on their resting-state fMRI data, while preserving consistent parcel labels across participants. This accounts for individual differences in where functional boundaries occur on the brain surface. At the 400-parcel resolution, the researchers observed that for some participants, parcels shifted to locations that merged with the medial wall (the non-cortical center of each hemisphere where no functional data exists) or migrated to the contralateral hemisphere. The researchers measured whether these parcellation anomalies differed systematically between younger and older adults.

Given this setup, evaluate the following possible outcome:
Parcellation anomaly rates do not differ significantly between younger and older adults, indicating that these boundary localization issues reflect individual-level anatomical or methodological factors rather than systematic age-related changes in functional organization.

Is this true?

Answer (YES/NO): NO